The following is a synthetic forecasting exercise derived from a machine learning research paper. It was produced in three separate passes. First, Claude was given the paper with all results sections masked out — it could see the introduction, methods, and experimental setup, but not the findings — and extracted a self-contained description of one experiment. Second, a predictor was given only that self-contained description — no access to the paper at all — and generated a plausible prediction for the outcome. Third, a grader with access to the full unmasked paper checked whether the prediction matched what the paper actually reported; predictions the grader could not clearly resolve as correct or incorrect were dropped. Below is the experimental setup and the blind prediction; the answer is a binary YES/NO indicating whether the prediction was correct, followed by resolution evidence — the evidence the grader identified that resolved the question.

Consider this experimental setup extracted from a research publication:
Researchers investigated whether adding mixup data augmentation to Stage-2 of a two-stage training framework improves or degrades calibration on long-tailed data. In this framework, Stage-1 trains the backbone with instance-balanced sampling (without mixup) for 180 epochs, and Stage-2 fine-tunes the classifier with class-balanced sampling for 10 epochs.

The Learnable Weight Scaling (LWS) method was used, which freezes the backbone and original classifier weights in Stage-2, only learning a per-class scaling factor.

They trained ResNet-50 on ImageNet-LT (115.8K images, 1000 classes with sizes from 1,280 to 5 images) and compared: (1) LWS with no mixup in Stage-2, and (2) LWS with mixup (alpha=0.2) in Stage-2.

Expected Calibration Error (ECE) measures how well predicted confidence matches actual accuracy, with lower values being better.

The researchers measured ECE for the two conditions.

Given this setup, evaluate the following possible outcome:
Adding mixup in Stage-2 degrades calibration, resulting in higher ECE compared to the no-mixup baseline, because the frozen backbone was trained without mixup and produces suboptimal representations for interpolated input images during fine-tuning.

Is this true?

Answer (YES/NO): YES